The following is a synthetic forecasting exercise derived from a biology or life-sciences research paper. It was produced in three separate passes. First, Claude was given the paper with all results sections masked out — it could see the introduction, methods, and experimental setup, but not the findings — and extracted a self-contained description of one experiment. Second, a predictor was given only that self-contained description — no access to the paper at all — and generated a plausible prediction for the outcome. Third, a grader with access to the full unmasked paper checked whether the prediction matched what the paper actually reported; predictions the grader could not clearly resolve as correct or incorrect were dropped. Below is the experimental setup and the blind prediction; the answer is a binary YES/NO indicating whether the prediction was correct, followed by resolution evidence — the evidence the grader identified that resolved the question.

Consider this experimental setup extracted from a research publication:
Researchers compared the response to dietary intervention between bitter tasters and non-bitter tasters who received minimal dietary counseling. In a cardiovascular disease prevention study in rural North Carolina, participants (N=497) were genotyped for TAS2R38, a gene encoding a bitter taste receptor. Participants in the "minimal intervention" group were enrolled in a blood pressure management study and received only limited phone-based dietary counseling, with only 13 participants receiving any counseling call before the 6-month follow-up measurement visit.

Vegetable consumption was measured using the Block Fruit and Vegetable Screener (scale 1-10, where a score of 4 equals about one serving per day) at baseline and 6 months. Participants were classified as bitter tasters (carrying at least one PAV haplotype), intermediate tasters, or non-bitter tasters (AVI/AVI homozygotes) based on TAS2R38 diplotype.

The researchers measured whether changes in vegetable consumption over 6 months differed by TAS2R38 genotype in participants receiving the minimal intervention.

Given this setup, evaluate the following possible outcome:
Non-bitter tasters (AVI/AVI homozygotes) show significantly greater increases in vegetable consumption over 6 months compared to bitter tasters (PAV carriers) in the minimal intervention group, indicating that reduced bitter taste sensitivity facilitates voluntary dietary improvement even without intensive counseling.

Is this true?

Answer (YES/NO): NO